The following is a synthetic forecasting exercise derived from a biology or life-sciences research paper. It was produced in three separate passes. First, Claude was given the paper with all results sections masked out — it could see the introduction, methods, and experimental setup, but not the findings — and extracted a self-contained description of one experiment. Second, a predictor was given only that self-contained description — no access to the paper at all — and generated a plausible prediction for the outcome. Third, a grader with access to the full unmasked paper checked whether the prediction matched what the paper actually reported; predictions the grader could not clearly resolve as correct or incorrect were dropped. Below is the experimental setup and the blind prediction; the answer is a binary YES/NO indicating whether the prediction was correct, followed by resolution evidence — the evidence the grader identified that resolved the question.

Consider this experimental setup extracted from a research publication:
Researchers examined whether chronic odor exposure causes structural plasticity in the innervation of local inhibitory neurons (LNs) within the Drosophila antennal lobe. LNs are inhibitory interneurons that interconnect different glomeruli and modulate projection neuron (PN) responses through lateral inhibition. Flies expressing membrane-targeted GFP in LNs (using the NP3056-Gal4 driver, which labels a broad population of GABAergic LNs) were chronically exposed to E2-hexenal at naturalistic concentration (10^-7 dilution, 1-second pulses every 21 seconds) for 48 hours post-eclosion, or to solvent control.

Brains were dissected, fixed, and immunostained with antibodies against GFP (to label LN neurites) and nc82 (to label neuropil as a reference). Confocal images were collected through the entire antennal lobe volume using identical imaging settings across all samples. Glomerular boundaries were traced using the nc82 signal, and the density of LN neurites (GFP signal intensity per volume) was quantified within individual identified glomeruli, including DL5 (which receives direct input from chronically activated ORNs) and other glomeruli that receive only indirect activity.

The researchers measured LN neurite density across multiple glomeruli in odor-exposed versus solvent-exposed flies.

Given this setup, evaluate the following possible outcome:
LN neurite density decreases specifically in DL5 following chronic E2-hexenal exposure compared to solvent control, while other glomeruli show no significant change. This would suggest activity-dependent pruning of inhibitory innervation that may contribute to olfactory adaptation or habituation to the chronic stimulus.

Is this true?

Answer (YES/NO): NO